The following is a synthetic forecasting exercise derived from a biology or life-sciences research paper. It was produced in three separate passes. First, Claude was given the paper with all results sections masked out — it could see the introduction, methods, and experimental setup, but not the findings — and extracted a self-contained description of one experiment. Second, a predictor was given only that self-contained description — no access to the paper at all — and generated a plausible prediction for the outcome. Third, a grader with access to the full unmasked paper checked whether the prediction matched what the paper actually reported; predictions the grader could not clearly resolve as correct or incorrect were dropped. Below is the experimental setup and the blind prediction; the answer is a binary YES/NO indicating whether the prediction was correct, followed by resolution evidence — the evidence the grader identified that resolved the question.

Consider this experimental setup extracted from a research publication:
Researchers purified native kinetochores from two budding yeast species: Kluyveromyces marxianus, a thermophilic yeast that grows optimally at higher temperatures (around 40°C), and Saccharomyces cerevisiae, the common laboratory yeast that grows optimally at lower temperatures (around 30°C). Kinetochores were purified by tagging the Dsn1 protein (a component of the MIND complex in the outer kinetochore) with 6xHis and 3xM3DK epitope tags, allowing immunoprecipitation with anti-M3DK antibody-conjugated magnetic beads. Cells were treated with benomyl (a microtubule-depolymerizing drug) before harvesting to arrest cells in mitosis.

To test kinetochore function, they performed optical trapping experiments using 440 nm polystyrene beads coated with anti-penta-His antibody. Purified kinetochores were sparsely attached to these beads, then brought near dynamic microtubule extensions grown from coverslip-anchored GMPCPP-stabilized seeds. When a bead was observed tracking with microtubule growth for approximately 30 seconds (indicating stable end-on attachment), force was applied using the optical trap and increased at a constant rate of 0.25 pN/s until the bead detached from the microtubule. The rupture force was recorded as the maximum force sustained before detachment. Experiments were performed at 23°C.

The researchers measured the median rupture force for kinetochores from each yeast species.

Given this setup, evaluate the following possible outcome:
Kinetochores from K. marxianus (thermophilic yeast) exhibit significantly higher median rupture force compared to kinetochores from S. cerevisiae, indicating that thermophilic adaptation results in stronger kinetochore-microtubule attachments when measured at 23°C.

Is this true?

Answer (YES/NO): NO